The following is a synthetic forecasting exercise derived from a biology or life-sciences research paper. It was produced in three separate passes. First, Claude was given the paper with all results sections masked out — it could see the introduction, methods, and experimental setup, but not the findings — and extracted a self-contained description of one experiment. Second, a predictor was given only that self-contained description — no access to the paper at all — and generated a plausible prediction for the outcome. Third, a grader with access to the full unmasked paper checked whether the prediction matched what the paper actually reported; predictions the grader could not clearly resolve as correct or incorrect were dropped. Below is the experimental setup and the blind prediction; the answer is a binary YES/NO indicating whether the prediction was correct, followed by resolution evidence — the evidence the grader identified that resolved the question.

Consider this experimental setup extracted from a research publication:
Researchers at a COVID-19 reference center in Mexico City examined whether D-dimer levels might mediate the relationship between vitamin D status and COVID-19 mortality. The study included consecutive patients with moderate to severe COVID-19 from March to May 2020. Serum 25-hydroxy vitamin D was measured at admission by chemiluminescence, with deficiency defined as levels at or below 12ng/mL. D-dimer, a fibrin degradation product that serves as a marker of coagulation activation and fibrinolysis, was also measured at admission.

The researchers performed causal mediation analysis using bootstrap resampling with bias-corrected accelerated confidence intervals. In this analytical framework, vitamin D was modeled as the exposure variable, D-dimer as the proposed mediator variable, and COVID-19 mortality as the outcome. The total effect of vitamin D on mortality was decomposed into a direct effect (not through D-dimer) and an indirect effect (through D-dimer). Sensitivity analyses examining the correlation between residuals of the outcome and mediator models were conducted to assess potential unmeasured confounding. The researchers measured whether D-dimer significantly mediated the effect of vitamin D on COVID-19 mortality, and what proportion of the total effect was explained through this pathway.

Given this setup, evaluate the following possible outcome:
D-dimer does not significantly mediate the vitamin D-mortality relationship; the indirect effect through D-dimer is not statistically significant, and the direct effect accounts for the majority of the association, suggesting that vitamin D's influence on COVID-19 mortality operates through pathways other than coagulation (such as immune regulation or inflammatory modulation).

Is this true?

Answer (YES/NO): NO